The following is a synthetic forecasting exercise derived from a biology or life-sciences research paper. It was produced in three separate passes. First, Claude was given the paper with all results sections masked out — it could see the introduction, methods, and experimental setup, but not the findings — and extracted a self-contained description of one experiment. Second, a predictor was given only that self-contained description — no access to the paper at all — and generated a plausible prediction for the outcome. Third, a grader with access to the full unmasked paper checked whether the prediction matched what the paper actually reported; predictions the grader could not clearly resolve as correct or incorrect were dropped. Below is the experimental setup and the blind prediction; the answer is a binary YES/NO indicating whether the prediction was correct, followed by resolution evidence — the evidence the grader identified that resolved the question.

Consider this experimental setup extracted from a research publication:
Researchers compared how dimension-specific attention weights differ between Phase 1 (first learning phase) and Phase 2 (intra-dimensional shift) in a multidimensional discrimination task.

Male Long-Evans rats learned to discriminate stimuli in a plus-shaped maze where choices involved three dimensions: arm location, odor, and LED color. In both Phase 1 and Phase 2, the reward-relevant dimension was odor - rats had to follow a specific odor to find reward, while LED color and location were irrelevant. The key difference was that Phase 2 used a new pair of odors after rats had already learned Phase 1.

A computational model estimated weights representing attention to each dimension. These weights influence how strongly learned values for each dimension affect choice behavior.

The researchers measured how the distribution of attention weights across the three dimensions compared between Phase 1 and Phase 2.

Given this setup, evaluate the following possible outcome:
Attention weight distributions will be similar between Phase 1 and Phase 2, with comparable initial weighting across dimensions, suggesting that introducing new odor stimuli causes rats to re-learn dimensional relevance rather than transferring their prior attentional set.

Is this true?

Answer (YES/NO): NO